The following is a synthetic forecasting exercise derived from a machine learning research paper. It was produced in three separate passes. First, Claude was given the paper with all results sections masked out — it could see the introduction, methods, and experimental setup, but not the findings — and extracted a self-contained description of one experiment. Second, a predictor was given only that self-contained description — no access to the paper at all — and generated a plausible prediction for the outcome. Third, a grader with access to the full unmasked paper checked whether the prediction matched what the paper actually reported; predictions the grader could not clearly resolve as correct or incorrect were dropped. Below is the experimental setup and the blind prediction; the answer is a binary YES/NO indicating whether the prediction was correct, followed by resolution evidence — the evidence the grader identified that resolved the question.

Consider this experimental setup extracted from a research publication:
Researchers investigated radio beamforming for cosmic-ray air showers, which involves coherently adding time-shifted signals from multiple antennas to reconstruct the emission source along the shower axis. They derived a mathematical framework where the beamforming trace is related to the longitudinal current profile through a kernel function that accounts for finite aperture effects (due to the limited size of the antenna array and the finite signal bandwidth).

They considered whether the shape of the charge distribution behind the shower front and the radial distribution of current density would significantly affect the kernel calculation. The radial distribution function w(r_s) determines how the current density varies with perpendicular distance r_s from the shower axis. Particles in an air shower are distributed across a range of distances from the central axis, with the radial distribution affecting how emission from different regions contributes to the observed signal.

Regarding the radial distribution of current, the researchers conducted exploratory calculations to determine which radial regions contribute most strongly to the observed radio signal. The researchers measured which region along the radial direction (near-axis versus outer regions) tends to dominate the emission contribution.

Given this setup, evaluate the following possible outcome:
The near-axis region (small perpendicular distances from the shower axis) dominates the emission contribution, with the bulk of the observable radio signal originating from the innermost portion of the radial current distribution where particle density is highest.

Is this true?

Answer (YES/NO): YES